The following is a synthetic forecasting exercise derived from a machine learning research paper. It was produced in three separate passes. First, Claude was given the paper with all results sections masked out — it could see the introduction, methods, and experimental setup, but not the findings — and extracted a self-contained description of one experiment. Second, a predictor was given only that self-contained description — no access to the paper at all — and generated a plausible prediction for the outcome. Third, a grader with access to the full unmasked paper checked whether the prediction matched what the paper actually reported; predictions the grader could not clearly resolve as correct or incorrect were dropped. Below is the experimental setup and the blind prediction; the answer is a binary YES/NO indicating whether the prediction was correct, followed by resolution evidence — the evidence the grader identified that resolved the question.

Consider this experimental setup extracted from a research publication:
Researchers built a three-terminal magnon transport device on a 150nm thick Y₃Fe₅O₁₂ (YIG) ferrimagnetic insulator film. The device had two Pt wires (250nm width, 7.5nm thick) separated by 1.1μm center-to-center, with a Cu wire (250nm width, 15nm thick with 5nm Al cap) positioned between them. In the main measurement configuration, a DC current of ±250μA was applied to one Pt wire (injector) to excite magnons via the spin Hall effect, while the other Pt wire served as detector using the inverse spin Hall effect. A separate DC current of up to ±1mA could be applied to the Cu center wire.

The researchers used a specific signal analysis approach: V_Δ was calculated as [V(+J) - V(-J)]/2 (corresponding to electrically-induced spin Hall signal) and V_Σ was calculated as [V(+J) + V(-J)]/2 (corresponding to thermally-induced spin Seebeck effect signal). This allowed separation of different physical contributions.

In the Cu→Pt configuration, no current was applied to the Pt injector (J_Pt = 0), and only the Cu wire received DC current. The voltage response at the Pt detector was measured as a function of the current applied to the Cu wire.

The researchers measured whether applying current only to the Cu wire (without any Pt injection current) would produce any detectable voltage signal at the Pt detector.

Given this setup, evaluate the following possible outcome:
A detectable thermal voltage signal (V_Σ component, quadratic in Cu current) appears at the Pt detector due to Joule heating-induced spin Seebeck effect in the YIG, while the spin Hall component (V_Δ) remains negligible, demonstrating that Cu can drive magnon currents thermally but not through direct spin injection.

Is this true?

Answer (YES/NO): YES